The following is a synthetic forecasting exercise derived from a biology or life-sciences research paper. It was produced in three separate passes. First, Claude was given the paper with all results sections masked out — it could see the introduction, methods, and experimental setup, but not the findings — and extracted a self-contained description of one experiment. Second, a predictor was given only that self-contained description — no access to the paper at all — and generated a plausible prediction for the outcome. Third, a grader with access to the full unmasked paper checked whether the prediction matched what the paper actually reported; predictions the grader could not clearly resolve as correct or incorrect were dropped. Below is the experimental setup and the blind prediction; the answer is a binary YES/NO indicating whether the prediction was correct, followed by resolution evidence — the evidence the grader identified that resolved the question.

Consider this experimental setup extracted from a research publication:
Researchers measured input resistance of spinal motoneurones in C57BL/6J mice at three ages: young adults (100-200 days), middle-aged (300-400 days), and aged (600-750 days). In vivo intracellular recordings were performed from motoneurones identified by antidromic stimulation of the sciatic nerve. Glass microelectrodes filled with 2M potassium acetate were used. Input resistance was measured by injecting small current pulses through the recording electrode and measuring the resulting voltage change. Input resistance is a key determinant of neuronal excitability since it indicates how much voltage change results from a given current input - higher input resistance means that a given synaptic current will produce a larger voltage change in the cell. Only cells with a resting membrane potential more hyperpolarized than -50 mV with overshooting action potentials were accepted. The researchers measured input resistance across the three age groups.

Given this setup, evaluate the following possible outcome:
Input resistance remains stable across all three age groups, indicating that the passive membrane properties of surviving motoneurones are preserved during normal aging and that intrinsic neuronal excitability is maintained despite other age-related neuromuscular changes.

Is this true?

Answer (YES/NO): NO